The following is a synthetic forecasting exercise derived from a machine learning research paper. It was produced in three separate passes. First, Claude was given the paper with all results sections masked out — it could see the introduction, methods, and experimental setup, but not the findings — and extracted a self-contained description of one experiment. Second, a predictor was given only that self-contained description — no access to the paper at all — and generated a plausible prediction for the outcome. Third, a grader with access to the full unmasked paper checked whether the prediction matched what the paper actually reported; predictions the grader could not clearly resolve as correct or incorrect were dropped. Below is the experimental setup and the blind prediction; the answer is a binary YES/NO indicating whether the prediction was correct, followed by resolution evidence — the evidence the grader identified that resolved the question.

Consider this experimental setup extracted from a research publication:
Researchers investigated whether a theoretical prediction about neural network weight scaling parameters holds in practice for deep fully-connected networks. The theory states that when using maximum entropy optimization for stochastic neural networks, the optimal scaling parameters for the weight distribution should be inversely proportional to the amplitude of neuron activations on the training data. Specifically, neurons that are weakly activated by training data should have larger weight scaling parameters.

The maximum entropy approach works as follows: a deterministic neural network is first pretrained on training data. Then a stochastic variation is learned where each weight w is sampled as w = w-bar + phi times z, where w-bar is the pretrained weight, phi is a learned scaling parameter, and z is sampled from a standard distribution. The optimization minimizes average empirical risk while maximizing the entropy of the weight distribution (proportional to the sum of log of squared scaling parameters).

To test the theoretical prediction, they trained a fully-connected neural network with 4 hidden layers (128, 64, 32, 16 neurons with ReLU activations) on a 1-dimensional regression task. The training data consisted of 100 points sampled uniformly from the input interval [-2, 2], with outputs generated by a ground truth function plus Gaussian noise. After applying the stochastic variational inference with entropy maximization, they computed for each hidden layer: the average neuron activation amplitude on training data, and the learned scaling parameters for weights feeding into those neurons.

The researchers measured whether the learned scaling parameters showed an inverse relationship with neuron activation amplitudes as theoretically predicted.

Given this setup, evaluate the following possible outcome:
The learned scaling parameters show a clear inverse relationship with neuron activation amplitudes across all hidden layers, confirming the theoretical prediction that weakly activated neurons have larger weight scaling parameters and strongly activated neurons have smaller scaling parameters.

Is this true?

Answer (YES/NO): YES